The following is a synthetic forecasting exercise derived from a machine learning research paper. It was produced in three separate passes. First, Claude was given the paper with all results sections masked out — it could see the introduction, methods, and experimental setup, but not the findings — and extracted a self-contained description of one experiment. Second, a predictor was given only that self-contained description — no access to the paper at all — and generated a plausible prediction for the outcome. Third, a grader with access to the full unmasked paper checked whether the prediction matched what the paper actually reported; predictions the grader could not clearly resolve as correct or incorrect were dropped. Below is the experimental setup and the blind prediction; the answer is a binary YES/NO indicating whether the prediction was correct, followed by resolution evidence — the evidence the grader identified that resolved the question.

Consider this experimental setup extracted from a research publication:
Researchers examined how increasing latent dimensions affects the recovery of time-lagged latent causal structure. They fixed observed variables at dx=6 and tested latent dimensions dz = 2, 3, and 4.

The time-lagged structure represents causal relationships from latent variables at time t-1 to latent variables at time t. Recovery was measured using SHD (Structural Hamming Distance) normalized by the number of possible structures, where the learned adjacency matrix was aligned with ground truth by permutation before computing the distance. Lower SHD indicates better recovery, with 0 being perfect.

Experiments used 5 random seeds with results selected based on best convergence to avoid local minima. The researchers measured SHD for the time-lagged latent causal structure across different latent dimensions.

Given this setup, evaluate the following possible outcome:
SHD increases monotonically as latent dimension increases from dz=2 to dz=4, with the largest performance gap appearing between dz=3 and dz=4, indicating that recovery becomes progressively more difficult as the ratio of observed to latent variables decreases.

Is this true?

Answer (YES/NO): YES